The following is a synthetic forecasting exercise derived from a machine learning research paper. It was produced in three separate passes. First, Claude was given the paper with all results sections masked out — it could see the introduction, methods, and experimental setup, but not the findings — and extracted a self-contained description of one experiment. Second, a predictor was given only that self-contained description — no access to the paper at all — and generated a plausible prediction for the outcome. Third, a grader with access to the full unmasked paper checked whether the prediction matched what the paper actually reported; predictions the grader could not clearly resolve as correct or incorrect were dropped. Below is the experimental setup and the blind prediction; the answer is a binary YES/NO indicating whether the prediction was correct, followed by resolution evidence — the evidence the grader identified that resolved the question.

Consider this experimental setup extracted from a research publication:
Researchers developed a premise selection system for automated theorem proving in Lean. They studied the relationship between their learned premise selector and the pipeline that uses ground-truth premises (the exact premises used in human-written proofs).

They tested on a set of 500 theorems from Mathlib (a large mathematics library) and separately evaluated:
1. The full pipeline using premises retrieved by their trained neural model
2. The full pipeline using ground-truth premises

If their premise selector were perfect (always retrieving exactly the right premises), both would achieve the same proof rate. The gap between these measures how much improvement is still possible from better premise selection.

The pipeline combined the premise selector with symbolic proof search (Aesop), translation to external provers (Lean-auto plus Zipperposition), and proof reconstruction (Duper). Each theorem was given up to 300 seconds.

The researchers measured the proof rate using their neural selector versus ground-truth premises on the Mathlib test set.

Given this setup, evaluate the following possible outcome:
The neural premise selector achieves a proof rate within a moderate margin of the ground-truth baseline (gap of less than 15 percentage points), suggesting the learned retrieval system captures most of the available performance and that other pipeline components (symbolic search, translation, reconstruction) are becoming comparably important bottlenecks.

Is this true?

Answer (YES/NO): YES